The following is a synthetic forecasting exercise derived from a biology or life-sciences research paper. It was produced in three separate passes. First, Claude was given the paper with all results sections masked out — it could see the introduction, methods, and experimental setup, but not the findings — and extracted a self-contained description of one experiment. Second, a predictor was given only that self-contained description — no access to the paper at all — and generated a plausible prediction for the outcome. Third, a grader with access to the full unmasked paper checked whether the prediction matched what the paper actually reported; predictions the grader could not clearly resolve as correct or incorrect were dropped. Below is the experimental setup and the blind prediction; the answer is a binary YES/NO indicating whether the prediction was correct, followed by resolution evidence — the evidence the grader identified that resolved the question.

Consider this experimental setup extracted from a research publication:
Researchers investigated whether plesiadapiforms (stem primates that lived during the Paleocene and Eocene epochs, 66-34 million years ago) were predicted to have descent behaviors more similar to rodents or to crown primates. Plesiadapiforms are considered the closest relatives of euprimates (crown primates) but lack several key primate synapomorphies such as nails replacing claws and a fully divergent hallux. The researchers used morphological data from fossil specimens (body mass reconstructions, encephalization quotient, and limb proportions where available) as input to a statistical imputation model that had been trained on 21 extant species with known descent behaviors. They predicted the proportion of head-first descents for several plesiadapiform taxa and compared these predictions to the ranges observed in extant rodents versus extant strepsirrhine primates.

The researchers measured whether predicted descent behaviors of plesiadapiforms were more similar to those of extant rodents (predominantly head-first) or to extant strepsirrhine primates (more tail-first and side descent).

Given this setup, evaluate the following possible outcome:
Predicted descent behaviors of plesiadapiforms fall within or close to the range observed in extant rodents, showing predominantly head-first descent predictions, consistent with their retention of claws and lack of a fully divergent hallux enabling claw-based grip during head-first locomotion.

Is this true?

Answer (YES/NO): NO